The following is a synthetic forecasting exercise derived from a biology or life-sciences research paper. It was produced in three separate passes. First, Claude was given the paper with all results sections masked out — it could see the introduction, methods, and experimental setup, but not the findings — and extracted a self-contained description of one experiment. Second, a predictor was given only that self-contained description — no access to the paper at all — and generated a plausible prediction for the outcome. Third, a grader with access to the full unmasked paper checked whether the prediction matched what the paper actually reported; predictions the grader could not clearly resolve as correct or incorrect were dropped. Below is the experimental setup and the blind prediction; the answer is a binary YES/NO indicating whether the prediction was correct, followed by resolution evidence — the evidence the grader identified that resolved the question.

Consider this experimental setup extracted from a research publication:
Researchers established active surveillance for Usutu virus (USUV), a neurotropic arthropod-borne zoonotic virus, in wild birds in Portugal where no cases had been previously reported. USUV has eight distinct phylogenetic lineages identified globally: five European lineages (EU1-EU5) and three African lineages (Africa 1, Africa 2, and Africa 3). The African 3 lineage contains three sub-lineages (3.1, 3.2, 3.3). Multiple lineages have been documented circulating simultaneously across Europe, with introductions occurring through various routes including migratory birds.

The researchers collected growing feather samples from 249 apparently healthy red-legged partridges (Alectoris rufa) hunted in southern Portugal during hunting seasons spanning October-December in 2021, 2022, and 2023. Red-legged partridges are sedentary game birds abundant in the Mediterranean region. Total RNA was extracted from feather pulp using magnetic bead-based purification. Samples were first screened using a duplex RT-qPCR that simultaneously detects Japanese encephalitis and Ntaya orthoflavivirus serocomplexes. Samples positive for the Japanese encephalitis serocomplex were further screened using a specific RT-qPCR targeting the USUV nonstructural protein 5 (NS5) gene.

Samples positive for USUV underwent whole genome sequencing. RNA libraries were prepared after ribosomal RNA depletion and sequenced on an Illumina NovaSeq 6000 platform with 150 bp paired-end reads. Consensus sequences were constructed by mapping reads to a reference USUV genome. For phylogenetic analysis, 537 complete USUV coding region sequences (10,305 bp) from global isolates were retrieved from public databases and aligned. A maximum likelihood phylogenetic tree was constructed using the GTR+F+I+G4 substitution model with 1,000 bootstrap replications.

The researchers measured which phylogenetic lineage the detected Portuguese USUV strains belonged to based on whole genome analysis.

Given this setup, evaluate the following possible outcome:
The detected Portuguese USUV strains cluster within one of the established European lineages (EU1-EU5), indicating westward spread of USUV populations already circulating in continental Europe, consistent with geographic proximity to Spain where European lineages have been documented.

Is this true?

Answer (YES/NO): NO